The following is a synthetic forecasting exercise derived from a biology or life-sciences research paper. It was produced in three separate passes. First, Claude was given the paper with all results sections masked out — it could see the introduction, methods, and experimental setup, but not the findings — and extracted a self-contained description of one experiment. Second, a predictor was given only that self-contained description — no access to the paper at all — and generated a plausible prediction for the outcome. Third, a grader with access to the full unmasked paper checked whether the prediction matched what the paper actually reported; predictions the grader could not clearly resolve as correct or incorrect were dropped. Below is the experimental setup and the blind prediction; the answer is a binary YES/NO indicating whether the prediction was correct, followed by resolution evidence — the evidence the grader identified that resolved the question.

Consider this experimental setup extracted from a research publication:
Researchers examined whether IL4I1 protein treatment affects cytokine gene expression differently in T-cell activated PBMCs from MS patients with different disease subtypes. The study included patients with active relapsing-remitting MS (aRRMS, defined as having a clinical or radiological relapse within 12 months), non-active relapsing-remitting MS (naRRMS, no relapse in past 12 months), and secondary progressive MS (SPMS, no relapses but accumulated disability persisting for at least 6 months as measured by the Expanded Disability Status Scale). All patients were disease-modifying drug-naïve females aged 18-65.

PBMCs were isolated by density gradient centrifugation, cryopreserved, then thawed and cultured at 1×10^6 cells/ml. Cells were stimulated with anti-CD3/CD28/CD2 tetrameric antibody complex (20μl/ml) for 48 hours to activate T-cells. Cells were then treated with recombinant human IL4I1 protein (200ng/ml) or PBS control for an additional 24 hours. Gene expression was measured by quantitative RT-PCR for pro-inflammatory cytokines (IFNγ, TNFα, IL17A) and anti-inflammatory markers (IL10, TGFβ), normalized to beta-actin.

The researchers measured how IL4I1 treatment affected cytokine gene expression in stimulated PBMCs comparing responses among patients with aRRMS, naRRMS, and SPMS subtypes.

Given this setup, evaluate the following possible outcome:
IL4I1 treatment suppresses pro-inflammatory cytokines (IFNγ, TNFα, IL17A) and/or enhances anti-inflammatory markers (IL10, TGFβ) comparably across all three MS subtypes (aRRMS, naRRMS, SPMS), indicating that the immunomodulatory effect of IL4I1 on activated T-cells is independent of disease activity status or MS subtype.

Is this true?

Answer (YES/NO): NO